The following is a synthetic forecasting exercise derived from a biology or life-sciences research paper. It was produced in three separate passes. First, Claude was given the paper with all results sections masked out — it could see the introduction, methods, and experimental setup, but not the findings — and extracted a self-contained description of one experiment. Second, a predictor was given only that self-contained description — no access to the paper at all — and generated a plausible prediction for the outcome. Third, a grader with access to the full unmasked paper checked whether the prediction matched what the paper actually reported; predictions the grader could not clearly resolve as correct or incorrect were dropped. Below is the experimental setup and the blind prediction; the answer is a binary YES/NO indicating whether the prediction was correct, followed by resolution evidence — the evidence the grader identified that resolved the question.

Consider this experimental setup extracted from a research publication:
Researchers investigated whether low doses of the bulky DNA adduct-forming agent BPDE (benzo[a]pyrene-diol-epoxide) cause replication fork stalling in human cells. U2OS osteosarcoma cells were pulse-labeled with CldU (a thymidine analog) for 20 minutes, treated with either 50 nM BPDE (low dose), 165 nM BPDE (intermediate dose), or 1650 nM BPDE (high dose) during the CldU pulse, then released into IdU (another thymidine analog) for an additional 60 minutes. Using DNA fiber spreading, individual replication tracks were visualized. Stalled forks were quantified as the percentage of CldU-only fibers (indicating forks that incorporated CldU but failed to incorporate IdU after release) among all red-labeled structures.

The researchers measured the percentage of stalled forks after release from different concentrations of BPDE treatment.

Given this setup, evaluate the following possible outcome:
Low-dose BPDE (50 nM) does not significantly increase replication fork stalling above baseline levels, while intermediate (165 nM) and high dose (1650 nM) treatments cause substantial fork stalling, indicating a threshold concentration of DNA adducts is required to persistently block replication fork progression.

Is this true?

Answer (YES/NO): YES